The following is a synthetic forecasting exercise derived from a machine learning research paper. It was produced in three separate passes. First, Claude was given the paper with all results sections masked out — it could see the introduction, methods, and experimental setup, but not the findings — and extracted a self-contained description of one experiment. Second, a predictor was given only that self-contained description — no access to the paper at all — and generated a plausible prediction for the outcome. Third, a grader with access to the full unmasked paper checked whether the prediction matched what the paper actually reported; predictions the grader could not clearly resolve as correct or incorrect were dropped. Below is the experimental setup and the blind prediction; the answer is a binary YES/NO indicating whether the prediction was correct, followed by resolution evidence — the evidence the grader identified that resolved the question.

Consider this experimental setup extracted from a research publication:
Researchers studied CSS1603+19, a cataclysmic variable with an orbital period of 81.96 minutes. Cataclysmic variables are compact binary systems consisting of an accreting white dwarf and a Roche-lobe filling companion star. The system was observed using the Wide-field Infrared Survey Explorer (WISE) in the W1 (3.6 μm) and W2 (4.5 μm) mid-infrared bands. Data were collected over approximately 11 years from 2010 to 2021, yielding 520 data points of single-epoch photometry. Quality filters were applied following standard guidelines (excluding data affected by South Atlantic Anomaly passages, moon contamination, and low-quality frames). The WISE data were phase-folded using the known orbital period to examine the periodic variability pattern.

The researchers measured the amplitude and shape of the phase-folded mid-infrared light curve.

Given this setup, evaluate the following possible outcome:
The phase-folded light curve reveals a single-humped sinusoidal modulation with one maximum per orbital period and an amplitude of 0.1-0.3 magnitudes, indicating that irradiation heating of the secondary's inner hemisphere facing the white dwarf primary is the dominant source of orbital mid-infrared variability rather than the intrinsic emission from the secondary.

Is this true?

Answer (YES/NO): NO